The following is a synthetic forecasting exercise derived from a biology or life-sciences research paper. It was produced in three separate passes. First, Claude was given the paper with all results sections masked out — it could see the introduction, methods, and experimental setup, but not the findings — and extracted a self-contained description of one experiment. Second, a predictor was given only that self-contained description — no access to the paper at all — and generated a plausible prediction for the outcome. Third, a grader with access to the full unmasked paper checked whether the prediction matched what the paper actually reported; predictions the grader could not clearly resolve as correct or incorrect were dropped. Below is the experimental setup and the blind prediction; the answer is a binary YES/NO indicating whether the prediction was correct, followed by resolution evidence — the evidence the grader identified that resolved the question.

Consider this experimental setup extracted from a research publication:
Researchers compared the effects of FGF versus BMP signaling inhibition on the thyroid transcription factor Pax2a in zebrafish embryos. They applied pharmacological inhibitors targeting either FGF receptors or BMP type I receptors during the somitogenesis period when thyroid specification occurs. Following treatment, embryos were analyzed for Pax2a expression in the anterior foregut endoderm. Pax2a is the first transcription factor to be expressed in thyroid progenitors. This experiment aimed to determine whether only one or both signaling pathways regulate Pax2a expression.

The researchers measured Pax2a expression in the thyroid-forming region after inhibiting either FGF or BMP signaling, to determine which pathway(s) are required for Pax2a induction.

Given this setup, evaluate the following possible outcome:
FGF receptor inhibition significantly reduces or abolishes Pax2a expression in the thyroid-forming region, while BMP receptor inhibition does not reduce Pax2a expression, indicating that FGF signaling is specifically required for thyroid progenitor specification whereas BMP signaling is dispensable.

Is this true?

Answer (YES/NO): NO